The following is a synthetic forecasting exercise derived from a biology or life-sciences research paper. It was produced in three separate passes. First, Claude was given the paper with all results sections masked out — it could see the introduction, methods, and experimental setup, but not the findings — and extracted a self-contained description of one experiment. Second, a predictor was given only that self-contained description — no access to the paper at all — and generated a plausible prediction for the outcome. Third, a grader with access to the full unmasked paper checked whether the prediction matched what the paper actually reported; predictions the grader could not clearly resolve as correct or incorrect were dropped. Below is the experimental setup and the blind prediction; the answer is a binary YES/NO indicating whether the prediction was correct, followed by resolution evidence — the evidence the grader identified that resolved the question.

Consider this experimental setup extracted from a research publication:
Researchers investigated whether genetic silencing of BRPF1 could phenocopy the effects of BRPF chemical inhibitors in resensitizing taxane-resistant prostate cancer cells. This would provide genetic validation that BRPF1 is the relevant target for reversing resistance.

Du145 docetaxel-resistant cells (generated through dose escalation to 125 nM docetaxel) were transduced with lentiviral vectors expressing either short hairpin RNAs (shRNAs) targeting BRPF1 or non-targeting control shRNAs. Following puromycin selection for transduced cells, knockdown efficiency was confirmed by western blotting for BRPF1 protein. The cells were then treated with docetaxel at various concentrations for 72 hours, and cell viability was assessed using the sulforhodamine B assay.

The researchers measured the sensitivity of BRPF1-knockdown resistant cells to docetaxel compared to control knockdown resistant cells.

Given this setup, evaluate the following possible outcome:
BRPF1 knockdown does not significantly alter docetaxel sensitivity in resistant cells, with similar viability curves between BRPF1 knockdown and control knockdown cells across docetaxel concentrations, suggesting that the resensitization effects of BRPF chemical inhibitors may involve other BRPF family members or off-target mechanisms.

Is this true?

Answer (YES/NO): NO